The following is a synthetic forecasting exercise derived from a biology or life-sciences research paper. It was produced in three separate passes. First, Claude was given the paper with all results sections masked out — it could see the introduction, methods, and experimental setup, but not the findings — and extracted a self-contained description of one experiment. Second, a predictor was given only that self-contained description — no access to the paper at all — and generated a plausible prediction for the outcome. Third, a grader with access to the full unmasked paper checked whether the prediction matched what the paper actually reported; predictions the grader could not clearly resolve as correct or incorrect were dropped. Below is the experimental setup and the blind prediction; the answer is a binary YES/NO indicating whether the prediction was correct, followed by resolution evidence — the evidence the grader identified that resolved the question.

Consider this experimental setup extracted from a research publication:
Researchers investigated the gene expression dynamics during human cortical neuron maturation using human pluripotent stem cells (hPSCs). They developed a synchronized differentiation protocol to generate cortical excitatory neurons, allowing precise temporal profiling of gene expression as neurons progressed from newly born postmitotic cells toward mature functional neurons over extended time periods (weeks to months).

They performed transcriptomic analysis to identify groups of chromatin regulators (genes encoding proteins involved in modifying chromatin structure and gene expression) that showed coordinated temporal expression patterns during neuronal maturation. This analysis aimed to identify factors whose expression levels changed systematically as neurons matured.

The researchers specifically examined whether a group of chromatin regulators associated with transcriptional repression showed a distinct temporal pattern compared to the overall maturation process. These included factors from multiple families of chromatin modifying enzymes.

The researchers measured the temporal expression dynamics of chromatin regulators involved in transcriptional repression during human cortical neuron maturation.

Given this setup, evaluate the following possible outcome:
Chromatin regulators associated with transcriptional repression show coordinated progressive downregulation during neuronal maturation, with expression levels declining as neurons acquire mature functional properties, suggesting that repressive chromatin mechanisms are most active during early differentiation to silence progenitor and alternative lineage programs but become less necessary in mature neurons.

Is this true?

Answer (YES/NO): NO